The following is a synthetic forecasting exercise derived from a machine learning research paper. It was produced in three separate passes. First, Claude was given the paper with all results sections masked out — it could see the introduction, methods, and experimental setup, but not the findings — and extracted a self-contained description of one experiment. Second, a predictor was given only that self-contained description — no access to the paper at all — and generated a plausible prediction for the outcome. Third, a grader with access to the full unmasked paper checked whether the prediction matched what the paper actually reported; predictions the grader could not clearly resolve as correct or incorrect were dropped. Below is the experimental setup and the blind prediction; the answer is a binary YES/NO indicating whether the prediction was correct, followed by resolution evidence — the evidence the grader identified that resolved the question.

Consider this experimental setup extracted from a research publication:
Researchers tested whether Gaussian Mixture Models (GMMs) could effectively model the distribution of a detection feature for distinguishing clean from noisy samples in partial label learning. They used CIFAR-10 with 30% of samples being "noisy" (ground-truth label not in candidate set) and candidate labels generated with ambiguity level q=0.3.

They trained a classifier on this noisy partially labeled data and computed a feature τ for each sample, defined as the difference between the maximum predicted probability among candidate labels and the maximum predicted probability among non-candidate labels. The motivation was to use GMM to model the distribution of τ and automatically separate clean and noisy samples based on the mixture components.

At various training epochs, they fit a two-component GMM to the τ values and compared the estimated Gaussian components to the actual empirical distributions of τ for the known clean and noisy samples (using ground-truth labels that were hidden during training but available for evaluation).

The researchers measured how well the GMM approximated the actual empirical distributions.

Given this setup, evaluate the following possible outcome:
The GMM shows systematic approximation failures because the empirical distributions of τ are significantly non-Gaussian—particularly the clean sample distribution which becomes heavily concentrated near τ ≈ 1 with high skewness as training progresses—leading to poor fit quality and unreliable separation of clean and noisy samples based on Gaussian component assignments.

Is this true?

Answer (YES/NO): NO